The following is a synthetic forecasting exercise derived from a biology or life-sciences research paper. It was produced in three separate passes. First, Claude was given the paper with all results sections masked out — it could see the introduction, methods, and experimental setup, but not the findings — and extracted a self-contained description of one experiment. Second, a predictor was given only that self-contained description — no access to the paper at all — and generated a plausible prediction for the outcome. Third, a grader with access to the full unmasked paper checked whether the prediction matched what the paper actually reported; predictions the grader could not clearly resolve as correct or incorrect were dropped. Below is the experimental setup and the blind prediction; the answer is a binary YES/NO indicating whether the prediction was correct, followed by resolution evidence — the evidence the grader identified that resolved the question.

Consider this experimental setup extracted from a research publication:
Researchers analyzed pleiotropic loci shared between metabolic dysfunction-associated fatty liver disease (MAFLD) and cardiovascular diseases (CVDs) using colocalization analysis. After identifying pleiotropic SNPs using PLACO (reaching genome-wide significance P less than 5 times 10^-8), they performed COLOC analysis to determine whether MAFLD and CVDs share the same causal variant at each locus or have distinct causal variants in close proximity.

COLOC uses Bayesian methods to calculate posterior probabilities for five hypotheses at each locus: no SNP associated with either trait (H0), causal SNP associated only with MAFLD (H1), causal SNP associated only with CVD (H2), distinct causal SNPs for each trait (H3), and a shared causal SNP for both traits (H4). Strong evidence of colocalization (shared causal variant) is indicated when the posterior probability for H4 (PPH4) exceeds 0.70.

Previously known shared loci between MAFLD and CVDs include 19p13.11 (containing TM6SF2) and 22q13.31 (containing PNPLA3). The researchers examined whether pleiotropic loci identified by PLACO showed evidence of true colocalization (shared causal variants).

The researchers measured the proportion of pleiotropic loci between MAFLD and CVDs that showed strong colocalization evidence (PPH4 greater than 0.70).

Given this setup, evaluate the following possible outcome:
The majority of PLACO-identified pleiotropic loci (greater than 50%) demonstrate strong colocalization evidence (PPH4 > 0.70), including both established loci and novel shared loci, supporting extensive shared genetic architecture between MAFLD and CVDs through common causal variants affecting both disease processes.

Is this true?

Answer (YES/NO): NO